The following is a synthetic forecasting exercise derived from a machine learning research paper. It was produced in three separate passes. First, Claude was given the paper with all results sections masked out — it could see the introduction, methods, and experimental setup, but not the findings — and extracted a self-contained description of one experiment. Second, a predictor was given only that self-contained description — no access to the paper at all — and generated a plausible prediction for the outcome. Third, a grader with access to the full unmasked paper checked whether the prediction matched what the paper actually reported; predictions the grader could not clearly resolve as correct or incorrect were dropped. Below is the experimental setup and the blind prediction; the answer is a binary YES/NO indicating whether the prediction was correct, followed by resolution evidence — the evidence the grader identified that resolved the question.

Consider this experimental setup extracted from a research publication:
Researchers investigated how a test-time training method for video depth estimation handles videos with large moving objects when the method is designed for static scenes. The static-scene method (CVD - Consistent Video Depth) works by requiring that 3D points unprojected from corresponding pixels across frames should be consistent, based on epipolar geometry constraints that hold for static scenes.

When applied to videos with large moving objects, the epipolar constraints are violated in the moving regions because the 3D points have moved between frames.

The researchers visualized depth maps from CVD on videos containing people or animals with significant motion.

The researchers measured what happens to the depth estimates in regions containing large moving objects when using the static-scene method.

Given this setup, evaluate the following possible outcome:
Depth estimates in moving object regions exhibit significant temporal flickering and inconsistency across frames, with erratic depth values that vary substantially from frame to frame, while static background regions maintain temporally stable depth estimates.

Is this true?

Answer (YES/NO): NO